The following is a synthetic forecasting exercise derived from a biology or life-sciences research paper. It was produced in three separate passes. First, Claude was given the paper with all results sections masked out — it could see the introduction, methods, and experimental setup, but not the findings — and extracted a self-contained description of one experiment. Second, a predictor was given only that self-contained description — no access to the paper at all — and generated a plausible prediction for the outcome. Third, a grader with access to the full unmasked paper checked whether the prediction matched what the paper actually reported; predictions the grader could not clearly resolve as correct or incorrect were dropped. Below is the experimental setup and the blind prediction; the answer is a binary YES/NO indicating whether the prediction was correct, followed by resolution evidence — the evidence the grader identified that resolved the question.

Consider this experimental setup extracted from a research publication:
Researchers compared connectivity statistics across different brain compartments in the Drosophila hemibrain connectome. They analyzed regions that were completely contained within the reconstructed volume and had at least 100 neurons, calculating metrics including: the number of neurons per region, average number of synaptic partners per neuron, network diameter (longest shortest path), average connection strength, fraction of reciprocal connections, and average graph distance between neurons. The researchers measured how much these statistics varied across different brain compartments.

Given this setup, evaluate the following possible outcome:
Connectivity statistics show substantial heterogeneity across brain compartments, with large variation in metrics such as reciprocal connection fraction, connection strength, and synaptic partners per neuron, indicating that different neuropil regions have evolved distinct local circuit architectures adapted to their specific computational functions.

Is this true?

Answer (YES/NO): YES